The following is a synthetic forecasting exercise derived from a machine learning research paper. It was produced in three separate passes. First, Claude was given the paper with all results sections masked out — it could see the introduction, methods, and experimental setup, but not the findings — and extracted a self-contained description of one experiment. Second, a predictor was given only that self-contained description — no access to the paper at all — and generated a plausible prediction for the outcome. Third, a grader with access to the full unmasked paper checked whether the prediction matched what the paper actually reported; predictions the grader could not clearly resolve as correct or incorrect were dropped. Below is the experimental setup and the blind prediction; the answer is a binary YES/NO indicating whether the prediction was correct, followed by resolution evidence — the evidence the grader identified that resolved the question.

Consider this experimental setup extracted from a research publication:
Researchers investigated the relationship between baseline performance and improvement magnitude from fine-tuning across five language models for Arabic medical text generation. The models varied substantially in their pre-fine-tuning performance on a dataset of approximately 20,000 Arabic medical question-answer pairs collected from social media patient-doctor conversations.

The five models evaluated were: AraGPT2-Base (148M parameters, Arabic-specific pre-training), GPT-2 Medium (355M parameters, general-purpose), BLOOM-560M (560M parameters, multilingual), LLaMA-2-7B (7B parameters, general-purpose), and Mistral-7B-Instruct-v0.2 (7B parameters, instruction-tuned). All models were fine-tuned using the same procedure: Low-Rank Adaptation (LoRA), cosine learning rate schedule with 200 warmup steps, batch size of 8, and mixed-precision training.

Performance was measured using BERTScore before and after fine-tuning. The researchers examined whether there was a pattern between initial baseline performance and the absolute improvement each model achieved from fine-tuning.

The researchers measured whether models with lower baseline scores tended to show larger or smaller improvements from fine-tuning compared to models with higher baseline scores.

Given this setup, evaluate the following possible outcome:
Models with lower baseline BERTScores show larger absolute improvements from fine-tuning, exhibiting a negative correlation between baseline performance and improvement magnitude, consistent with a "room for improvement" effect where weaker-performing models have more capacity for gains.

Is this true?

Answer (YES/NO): YES